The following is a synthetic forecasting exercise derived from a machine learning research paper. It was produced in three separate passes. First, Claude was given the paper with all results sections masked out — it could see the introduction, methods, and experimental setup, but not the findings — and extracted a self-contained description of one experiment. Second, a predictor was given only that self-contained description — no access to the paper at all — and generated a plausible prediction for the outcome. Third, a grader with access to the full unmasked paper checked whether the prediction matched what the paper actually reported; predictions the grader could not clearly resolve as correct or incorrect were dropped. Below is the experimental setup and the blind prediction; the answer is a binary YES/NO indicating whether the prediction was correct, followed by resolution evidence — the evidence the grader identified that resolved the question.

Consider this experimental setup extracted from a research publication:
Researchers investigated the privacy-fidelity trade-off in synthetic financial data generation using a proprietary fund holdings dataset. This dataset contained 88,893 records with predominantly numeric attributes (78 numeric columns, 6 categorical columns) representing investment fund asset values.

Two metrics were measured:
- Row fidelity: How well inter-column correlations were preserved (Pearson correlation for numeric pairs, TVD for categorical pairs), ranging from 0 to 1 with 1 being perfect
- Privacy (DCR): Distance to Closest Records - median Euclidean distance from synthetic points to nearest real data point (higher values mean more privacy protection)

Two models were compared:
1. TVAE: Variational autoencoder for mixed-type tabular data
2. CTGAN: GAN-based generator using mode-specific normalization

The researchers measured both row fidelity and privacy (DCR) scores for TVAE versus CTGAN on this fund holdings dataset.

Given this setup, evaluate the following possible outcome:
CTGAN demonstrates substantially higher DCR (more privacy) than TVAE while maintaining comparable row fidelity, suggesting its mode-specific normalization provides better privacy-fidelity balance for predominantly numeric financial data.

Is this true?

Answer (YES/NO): NO